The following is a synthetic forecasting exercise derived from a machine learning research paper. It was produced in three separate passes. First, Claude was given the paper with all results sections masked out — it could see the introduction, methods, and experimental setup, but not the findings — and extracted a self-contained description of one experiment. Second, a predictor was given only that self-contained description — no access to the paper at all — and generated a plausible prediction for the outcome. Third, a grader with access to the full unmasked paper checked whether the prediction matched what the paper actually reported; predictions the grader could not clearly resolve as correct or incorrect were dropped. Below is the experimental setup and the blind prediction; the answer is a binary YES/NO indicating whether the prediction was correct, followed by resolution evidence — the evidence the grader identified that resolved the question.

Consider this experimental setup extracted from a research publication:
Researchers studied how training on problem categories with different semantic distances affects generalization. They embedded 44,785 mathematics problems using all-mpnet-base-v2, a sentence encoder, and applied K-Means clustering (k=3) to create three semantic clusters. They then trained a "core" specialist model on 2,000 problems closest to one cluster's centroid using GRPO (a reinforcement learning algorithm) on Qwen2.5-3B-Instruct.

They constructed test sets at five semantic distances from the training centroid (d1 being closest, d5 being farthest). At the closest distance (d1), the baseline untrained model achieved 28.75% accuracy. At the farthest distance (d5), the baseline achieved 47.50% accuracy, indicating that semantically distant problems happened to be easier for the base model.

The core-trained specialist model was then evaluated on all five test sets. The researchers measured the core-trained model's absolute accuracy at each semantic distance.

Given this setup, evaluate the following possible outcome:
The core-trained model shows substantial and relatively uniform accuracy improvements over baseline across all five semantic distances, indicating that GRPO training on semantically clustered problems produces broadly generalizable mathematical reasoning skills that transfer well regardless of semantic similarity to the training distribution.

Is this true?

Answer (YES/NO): NO